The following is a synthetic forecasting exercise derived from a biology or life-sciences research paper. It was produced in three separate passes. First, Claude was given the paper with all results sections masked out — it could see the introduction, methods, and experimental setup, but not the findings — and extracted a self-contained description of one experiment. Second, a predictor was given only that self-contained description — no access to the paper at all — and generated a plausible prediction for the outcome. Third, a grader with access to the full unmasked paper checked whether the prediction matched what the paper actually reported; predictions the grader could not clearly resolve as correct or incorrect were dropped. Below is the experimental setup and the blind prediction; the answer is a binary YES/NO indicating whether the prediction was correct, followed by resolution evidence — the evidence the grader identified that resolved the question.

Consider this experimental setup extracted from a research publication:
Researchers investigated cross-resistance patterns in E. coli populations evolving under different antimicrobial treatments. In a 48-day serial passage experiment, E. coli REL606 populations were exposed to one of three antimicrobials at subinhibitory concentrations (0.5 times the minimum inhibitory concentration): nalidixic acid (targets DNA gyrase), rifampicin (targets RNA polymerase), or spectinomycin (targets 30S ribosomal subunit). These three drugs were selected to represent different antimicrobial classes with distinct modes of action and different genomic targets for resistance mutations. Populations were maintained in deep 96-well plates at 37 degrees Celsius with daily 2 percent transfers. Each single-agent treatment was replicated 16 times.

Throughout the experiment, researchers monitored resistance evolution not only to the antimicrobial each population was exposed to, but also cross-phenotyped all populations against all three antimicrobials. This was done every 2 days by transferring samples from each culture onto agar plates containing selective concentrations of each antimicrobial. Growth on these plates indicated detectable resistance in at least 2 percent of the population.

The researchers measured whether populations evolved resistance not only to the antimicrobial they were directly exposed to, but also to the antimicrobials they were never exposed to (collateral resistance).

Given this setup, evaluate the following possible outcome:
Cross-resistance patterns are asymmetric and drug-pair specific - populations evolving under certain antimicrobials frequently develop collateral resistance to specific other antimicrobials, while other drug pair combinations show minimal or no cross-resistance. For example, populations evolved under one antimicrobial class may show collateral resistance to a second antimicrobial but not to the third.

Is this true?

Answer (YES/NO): NO